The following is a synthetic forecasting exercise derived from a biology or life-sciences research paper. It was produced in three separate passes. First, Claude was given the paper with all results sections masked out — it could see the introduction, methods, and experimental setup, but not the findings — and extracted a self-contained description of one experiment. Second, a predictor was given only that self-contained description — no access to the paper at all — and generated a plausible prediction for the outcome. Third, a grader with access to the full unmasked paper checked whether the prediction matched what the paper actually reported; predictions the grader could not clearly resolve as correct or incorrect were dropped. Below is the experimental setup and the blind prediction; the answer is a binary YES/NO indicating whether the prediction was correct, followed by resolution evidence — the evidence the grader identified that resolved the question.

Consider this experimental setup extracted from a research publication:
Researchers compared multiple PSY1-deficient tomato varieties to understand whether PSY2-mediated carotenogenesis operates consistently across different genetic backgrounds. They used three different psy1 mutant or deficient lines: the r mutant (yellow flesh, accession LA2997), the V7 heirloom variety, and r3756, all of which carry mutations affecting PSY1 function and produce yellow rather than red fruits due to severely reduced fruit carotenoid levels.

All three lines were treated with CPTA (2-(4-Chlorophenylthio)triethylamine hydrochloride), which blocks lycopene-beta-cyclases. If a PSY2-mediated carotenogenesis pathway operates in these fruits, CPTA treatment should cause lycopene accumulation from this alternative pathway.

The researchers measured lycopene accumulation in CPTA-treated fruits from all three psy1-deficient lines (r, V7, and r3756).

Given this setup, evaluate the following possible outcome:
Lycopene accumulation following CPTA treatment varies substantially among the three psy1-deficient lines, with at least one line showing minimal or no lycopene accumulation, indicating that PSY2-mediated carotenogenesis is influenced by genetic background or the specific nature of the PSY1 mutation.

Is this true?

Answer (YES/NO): NO